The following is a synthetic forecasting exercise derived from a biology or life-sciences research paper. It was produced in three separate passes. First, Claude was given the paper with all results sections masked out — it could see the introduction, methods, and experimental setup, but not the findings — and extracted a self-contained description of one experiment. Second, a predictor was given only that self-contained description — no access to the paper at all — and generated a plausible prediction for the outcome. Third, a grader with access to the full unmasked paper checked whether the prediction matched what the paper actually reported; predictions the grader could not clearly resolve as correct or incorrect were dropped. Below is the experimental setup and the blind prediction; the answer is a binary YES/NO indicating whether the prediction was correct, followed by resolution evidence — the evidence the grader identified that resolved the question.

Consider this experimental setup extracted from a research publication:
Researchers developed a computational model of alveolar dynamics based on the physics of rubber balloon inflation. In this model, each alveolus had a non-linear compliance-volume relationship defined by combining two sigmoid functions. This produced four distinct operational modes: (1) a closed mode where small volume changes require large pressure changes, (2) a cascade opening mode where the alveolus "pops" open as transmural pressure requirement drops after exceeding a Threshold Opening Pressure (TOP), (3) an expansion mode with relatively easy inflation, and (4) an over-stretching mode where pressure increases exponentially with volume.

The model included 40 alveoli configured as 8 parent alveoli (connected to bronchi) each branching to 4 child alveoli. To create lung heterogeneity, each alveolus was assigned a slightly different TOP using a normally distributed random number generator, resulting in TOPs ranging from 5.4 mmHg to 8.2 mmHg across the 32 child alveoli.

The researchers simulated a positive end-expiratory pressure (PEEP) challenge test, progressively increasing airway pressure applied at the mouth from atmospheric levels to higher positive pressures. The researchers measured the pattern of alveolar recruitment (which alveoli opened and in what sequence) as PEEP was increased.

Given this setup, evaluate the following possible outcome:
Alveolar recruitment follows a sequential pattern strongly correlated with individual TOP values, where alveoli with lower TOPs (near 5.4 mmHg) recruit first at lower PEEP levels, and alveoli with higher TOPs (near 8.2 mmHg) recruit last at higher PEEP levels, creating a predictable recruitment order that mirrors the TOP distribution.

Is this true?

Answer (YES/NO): YES